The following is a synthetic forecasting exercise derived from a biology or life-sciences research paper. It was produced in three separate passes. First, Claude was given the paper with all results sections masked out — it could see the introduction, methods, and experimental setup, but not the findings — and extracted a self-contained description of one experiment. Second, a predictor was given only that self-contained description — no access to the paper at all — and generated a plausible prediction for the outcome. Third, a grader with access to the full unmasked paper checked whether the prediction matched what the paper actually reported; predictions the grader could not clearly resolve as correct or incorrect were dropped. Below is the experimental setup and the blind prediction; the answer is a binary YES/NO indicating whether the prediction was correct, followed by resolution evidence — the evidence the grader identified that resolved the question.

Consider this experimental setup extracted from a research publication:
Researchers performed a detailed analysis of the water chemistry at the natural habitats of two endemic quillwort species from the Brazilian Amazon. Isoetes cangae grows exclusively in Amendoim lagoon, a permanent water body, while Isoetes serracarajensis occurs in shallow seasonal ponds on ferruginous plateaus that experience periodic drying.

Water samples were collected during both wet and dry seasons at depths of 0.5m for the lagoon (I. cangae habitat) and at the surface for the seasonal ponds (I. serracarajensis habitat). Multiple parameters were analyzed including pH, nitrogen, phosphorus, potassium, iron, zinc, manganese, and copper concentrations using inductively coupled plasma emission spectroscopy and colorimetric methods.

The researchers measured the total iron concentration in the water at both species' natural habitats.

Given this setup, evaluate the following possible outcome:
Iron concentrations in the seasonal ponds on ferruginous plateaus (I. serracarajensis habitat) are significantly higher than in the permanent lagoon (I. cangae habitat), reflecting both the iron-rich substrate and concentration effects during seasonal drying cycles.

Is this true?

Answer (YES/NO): NO